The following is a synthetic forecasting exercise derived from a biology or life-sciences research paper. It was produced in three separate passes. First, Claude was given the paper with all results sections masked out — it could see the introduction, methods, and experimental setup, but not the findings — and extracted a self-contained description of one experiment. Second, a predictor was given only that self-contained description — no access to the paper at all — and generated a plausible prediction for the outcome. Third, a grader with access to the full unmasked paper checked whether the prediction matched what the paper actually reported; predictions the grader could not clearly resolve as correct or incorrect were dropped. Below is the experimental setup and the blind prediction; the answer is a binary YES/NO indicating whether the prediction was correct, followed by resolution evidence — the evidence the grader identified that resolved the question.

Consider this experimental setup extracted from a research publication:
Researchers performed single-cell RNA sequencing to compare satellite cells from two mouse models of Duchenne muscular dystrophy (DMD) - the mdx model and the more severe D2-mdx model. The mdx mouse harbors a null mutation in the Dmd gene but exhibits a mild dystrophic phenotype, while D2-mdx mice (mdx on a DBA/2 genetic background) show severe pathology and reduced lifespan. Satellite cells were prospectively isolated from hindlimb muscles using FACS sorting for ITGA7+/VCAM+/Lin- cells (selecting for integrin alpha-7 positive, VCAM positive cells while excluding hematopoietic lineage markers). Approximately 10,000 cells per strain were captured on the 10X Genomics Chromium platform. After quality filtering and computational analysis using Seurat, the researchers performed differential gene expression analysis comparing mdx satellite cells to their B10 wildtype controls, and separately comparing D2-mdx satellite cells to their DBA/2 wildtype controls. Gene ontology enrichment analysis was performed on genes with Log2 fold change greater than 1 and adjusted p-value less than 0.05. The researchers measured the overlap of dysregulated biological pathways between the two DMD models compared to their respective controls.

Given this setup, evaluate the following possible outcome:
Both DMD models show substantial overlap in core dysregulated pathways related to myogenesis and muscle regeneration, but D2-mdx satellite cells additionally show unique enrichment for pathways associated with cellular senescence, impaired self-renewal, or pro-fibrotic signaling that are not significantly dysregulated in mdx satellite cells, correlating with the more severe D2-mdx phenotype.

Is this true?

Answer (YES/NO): NO